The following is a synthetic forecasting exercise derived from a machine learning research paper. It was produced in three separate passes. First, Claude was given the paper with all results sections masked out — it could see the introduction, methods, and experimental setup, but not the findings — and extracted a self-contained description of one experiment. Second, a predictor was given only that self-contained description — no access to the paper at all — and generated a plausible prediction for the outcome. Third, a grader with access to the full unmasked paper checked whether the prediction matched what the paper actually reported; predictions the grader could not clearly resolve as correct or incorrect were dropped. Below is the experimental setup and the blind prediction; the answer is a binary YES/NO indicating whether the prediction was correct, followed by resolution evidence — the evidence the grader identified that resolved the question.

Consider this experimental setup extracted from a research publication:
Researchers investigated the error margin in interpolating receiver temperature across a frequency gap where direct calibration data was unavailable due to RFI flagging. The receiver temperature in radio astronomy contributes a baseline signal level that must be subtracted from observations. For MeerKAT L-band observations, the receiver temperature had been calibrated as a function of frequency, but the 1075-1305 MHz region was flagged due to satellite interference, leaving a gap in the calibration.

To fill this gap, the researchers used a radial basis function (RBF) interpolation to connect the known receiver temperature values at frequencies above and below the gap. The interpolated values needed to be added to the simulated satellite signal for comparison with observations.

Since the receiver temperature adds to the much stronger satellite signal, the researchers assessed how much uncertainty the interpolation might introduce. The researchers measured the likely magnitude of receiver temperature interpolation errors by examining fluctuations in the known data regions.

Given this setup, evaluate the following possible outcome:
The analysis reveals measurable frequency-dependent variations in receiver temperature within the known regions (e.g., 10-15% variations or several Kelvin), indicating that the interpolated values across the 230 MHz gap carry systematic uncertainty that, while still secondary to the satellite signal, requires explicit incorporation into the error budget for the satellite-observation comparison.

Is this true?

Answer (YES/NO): NO